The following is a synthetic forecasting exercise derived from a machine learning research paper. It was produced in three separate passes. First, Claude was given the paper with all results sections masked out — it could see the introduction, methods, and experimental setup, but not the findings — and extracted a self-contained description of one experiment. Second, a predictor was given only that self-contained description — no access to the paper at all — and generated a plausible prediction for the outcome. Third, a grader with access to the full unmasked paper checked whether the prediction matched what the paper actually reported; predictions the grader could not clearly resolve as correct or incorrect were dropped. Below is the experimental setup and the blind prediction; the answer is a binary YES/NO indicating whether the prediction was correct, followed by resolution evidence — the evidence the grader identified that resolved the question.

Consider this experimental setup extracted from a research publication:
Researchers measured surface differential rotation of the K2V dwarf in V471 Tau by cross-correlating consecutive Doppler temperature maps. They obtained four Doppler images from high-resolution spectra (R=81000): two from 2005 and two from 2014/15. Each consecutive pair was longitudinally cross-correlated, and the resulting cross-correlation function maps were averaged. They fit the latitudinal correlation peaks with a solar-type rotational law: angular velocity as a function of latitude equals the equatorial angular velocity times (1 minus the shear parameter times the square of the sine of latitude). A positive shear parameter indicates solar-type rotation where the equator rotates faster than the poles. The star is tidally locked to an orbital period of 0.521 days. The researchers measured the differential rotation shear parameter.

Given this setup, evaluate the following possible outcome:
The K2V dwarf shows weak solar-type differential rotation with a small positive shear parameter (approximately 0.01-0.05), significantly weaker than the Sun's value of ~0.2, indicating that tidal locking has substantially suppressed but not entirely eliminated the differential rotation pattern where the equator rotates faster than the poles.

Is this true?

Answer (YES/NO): NO